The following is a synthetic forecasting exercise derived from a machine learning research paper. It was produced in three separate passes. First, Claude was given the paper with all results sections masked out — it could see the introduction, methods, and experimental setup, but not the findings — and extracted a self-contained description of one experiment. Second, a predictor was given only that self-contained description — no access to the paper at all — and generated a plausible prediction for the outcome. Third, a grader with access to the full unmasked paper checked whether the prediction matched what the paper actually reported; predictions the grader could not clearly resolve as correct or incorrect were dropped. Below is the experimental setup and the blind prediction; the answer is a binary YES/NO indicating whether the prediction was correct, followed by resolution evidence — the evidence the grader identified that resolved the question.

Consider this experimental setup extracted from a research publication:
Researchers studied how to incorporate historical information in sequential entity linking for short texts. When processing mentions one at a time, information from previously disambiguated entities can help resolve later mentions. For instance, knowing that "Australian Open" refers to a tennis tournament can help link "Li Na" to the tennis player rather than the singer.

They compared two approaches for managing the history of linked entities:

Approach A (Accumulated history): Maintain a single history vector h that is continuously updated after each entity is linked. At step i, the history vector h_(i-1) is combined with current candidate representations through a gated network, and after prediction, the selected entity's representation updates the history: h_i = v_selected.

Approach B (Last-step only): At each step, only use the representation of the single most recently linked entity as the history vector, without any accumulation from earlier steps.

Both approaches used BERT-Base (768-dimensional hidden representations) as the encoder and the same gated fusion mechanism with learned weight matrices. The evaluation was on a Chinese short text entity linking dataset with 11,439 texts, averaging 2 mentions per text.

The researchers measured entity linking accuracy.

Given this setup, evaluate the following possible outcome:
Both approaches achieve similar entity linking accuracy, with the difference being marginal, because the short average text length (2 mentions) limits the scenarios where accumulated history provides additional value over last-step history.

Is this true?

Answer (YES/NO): NO